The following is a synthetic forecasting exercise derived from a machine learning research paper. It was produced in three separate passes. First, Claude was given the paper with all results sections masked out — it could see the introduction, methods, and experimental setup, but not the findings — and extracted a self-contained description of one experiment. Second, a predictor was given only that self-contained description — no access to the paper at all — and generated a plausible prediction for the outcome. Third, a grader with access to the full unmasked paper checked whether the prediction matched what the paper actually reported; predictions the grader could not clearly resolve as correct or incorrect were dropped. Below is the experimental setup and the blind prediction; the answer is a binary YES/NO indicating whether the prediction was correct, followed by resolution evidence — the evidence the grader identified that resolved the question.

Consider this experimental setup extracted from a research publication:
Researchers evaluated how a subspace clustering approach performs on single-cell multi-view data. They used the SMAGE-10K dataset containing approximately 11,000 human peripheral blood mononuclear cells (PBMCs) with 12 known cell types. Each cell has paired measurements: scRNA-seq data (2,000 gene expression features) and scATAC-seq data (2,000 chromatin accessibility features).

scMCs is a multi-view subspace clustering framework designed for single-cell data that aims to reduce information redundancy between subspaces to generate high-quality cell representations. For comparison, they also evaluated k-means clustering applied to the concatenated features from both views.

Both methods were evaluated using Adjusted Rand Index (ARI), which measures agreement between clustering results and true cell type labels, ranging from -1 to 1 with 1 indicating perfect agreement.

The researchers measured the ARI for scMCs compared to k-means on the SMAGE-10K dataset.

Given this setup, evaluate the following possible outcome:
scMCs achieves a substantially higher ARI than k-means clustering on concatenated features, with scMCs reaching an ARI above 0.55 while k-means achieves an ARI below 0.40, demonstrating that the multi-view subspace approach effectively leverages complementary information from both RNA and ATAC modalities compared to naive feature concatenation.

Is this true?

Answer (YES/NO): NO